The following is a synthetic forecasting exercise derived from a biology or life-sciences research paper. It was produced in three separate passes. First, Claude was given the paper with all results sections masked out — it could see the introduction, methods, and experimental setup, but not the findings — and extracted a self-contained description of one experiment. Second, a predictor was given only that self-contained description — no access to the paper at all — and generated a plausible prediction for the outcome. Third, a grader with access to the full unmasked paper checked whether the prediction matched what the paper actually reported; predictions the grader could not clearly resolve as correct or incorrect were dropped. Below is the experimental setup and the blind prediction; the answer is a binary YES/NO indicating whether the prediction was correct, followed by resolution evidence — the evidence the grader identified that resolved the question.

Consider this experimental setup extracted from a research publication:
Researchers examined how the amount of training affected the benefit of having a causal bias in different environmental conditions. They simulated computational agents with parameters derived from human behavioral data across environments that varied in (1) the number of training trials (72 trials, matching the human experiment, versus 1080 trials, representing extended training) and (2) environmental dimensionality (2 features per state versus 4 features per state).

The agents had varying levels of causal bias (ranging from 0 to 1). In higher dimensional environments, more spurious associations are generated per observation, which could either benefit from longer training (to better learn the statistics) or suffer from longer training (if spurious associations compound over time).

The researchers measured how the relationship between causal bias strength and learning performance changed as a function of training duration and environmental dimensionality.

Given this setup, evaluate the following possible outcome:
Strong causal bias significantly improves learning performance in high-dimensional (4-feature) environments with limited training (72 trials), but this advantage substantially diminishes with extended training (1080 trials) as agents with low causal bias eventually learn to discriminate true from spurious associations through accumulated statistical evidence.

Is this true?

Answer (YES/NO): NO